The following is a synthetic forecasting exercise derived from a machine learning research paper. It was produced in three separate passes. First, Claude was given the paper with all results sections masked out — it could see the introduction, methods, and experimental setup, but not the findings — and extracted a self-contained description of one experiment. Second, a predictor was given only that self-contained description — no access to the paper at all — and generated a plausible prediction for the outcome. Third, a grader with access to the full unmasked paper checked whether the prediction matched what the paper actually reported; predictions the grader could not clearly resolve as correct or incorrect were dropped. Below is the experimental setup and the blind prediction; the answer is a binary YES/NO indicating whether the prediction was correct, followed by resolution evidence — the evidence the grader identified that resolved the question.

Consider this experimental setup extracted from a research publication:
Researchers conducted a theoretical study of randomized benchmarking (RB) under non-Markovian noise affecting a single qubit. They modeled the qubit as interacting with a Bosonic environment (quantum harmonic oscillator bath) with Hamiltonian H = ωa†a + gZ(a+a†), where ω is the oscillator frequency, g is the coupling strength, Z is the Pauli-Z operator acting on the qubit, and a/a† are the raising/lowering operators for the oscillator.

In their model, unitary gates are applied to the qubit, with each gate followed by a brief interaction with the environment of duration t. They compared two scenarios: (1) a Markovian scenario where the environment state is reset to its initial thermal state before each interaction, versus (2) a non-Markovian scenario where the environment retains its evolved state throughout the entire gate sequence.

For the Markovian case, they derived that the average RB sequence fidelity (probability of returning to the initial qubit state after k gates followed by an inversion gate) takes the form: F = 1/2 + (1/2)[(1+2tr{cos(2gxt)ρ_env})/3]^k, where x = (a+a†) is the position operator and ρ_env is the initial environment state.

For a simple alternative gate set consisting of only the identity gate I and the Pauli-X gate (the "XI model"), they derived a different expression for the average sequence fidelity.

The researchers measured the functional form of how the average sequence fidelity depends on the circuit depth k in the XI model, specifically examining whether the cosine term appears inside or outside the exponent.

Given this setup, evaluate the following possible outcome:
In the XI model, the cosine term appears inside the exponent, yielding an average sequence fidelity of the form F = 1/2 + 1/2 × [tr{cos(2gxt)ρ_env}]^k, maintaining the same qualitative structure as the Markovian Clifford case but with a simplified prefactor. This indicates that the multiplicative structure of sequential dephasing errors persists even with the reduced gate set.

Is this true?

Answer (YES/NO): NO